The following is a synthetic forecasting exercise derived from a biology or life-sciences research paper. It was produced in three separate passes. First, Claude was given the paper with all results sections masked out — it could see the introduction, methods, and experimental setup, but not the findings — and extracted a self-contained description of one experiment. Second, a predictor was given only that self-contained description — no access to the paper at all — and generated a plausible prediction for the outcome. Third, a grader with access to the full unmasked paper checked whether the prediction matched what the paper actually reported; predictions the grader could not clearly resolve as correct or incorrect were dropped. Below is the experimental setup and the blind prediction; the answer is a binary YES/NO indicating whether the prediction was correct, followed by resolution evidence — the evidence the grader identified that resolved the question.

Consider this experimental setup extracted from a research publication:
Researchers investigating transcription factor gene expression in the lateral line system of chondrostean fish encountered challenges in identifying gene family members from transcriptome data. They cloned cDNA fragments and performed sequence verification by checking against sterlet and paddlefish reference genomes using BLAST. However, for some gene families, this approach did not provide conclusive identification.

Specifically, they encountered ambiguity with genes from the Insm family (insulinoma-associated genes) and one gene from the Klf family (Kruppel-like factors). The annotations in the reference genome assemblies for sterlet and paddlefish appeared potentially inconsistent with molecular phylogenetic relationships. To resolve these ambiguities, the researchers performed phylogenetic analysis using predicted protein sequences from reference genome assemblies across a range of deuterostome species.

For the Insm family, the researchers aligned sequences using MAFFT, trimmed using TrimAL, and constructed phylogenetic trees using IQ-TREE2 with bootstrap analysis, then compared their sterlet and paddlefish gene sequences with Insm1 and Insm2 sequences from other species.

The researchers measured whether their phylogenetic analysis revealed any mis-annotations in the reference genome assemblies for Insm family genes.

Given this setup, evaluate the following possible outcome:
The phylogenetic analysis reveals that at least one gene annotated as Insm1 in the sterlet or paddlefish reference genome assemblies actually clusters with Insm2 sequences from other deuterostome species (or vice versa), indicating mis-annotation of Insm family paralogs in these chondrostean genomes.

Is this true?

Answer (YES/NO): YES